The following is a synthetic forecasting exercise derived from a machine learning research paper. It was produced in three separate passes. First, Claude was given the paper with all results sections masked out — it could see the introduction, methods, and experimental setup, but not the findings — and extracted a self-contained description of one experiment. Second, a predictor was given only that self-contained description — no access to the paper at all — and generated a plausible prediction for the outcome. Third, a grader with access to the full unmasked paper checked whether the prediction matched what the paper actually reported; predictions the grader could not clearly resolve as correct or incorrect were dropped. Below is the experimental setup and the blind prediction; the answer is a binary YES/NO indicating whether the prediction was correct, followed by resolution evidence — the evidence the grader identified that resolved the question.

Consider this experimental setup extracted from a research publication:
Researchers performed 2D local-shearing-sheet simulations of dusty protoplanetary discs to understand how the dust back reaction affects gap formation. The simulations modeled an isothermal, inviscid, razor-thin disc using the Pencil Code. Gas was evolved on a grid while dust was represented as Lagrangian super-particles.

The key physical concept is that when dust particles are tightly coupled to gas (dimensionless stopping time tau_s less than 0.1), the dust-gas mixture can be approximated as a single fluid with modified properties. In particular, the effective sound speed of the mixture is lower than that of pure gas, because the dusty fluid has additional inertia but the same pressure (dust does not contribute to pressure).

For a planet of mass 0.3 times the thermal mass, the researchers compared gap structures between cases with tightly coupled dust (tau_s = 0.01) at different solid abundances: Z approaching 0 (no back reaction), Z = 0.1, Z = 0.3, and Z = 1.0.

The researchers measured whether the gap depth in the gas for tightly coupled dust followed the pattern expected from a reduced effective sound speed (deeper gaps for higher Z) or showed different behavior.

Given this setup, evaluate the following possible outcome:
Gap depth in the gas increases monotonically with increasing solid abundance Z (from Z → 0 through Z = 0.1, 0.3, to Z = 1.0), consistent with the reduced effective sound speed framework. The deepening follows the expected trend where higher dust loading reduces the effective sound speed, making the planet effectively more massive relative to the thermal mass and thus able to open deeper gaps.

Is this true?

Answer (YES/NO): YES